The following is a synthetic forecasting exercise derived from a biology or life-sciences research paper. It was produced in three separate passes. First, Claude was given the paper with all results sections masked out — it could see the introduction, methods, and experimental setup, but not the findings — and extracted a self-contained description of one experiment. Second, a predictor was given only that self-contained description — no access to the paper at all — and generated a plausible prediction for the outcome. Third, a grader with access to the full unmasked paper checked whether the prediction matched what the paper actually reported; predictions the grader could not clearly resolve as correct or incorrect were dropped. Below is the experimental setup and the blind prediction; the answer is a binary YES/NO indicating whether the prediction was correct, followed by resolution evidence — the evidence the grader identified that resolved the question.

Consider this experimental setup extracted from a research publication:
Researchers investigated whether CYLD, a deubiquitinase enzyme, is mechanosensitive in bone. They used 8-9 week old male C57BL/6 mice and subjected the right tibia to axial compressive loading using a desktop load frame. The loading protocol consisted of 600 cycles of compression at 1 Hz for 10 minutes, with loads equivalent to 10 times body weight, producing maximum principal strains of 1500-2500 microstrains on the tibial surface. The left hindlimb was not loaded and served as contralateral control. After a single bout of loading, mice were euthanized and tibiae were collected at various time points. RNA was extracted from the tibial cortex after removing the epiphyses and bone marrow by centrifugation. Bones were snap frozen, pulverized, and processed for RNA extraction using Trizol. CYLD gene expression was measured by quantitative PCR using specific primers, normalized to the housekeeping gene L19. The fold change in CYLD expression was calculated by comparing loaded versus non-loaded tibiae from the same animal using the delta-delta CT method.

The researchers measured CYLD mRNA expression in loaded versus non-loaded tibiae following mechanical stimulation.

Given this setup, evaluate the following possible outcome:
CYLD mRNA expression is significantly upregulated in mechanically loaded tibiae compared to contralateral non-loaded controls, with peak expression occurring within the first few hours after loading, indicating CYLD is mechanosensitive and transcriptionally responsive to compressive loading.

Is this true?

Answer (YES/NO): NO